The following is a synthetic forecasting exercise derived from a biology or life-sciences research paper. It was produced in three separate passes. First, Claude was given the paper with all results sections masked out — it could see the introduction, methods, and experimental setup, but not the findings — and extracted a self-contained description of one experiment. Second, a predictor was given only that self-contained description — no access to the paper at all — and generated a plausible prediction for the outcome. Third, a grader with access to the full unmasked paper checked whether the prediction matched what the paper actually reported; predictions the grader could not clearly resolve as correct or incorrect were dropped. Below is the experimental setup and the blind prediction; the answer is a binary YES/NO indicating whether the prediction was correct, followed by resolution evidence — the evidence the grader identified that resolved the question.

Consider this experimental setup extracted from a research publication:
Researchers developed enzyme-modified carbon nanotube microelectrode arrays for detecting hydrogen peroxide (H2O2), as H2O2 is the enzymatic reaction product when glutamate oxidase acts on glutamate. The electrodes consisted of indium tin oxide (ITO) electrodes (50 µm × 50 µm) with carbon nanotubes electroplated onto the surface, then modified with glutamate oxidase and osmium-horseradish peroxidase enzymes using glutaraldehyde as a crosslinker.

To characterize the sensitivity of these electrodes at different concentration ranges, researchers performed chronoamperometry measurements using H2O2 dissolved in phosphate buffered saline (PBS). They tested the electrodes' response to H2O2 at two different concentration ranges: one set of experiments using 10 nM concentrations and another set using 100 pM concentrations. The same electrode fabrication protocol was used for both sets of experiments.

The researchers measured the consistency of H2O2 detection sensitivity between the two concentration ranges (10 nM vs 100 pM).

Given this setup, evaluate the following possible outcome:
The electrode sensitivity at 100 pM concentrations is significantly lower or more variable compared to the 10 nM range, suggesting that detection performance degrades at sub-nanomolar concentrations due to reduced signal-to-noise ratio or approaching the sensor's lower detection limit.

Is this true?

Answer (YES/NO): NO